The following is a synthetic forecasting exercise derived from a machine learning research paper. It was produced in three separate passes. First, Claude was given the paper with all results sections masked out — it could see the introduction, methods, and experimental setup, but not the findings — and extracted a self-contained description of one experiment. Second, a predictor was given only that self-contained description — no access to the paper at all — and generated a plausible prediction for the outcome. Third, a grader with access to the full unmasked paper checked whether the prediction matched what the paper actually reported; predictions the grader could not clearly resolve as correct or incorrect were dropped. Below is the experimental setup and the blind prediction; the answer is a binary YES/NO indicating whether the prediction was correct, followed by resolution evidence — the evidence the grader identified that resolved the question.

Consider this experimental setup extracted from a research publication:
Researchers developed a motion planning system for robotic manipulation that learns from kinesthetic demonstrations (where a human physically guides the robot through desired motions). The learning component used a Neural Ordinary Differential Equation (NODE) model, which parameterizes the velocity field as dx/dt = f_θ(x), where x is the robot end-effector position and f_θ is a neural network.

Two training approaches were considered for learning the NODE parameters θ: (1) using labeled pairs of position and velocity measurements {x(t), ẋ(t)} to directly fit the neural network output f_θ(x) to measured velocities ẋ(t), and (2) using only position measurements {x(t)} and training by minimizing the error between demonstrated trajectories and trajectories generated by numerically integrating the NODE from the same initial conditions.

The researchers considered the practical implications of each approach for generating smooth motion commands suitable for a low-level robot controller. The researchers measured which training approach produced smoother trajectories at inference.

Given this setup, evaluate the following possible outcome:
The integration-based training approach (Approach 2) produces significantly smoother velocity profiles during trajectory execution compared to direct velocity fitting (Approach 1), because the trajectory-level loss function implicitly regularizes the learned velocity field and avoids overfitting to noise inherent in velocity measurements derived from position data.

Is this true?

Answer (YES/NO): YES